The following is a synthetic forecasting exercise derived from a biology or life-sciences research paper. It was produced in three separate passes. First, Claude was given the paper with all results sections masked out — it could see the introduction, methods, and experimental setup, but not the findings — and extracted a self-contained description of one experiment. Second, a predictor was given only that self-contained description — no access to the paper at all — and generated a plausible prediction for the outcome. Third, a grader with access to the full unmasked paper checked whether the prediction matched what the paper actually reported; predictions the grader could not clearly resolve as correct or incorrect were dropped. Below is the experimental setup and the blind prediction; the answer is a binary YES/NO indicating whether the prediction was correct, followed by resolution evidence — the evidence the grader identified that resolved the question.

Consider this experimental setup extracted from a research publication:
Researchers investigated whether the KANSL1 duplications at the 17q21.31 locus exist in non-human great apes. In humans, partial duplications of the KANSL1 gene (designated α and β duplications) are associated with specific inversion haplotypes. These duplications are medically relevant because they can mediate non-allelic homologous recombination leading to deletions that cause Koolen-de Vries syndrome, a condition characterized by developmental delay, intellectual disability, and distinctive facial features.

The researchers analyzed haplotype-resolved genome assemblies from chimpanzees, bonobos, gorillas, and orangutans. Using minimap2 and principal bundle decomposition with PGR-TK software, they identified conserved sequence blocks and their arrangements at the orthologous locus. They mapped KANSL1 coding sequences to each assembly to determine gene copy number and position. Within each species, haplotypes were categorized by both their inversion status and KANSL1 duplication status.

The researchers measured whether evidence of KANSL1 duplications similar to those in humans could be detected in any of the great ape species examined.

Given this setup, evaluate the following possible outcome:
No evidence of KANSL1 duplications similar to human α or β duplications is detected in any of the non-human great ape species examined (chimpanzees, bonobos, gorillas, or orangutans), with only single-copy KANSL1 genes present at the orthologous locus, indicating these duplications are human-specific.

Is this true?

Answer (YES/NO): NO